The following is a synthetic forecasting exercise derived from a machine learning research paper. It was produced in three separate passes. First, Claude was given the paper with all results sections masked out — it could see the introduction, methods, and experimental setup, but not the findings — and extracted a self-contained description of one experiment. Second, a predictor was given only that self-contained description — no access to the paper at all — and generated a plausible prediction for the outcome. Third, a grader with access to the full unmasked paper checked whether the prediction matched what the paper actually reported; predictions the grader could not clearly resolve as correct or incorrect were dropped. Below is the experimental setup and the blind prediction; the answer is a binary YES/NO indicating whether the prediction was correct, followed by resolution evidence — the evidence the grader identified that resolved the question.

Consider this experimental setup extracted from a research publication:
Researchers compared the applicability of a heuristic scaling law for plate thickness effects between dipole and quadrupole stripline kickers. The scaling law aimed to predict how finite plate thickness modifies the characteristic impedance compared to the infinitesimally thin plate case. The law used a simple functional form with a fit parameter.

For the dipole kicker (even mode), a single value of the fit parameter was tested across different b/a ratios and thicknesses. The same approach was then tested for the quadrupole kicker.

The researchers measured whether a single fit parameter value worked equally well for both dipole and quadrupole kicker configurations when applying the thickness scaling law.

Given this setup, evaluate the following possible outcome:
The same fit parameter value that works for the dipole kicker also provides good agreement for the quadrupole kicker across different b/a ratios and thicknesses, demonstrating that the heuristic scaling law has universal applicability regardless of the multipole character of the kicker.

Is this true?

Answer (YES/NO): NO